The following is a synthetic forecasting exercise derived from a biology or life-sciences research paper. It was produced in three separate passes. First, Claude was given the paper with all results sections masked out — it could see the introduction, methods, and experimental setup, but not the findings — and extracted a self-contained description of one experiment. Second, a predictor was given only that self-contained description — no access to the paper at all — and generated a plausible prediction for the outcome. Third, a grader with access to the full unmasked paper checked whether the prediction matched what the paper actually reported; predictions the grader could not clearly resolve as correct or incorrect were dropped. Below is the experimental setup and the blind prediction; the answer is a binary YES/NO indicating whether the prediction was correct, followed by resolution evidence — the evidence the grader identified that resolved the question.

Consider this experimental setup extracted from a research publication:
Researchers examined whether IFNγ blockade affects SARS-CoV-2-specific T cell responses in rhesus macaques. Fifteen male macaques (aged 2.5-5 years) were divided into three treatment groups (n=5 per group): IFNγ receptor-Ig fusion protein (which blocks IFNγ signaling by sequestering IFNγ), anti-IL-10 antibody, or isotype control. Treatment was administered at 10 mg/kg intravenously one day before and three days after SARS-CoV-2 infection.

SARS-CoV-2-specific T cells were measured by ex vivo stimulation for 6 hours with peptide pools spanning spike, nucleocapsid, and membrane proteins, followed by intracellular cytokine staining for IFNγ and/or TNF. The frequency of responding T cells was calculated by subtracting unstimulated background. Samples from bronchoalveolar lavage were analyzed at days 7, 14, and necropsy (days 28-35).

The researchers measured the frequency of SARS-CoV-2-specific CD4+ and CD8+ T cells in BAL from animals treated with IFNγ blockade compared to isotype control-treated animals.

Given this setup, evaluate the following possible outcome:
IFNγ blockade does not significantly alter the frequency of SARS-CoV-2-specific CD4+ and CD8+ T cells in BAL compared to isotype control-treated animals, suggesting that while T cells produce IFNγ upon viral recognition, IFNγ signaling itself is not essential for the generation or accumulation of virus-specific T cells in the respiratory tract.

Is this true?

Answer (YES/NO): YES